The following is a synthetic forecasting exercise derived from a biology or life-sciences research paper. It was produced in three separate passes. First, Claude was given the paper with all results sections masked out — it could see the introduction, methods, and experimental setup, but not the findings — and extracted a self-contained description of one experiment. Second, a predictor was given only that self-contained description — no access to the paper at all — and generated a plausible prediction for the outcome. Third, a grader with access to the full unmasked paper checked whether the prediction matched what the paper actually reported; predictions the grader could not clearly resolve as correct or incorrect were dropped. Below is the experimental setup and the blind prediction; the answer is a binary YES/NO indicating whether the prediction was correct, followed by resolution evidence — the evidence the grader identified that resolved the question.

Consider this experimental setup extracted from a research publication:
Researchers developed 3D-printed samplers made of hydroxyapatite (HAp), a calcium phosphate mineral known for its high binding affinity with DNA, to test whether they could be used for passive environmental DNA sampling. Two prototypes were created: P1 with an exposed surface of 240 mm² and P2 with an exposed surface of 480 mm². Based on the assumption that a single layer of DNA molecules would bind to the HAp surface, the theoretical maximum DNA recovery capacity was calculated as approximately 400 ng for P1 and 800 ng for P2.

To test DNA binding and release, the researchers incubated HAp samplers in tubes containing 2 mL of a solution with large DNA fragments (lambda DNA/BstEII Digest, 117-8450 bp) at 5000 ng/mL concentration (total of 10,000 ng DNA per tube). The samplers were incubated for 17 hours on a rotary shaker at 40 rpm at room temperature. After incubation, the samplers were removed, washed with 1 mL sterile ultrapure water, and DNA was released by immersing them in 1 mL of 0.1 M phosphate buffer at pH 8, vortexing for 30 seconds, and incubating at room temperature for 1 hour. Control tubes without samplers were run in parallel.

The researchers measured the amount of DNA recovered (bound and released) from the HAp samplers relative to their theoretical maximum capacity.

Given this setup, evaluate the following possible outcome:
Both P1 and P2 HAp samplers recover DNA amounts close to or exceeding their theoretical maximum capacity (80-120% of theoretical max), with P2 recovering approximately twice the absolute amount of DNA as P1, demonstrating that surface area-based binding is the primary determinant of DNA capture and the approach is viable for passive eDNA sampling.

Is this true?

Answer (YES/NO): NO